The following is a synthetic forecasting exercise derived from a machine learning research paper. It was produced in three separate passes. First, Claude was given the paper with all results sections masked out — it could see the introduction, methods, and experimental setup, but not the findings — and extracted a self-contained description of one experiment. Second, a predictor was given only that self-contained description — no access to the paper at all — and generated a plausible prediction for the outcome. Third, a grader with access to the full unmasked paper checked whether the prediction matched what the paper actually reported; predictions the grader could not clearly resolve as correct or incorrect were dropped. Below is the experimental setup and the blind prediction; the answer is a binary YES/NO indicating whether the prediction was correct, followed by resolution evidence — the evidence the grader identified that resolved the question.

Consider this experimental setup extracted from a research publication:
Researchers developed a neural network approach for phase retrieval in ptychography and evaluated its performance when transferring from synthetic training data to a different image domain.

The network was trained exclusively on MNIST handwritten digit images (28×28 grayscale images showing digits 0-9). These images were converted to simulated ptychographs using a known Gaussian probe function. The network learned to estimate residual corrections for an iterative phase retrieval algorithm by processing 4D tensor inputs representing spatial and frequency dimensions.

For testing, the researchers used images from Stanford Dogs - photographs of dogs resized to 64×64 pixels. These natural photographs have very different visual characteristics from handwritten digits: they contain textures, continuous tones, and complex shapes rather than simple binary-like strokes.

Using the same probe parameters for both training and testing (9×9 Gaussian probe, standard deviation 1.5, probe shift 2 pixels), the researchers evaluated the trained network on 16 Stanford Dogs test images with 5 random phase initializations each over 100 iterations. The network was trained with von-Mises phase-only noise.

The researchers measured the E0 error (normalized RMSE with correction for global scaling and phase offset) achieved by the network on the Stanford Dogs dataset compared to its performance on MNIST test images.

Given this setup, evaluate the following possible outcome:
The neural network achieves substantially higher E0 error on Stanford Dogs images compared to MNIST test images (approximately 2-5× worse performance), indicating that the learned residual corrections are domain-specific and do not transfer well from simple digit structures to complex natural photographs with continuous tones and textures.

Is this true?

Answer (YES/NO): NO